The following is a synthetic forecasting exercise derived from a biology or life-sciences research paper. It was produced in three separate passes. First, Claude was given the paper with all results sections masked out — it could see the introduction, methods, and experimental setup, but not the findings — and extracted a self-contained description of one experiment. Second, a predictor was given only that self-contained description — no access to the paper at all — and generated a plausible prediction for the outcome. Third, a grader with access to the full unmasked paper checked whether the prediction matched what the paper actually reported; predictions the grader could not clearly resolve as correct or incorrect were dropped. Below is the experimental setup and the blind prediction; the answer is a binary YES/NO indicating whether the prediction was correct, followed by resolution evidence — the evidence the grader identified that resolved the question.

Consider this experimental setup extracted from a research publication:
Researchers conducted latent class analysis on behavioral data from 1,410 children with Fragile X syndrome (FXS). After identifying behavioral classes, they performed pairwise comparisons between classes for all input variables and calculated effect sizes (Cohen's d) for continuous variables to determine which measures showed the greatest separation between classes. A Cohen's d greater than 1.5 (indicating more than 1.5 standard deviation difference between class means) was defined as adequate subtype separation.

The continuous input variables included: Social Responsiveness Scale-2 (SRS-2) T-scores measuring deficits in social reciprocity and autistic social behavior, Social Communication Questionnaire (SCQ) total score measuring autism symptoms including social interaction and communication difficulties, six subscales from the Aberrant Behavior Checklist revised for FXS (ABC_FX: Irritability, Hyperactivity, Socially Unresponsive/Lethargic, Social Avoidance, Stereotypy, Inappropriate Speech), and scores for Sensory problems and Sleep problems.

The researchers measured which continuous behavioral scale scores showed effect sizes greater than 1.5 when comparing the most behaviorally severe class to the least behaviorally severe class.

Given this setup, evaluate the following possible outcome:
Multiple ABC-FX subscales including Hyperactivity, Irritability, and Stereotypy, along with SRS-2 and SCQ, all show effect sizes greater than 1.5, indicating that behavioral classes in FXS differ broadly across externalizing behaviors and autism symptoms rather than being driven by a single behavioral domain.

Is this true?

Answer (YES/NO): NO